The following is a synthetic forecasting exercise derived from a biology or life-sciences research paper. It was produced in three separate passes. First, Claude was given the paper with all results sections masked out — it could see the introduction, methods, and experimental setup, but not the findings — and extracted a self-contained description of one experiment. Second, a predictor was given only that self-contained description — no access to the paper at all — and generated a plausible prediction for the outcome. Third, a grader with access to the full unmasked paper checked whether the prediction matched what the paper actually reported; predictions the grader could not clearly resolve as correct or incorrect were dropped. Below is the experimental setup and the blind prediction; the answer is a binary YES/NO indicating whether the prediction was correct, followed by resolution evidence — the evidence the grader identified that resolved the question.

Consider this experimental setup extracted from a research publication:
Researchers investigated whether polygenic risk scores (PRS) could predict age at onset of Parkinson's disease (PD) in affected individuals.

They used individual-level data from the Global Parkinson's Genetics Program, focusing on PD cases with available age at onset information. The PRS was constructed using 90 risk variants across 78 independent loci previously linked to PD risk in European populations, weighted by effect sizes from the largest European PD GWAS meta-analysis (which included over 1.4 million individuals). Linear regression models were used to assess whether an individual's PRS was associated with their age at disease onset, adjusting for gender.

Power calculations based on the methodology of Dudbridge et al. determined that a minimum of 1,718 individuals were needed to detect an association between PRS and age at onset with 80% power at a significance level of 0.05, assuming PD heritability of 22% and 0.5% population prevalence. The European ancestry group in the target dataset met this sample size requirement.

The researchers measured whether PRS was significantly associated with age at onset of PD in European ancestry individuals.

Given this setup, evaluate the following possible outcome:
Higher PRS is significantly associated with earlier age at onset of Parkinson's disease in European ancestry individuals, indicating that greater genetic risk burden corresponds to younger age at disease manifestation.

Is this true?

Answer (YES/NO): YES